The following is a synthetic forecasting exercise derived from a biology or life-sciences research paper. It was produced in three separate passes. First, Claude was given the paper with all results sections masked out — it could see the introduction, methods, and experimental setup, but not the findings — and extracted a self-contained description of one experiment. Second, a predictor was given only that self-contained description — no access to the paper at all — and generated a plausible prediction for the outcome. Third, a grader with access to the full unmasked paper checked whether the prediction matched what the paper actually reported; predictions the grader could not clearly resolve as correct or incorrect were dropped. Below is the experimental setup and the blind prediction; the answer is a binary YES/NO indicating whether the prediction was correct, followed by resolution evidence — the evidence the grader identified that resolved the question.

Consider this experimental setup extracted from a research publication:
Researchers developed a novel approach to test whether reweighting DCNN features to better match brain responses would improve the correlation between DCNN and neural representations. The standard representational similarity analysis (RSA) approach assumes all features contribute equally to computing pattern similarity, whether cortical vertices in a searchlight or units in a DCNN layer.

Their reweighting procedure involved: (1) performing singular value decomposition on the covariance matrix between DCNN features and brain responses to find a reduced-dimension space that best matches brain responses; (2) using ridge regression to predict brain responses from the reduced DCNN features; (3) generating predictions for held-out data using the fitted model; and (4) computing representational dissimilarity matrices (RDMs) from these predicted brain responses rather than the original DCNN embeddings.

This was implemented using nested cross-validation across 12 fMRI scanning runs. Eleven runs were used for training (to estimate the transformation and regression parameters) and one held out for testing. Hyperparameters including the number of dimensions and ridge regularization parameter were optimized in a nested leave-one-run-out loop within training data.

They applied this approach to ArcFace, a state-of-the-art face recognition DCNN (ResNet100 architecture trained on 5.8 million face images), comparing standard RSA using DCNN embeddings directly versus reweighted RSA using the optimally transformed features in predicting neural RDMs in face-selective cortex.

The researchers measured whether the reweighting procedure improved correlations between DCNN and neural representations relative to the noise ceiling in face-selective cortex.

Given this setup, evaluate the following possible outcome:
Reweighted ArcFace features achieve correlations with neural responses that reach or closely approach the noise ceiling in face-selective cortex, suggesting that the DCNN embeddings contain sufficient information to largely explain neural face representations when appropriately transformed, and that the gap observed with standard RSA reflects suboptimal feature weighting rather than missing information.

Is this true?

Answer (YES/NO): NO